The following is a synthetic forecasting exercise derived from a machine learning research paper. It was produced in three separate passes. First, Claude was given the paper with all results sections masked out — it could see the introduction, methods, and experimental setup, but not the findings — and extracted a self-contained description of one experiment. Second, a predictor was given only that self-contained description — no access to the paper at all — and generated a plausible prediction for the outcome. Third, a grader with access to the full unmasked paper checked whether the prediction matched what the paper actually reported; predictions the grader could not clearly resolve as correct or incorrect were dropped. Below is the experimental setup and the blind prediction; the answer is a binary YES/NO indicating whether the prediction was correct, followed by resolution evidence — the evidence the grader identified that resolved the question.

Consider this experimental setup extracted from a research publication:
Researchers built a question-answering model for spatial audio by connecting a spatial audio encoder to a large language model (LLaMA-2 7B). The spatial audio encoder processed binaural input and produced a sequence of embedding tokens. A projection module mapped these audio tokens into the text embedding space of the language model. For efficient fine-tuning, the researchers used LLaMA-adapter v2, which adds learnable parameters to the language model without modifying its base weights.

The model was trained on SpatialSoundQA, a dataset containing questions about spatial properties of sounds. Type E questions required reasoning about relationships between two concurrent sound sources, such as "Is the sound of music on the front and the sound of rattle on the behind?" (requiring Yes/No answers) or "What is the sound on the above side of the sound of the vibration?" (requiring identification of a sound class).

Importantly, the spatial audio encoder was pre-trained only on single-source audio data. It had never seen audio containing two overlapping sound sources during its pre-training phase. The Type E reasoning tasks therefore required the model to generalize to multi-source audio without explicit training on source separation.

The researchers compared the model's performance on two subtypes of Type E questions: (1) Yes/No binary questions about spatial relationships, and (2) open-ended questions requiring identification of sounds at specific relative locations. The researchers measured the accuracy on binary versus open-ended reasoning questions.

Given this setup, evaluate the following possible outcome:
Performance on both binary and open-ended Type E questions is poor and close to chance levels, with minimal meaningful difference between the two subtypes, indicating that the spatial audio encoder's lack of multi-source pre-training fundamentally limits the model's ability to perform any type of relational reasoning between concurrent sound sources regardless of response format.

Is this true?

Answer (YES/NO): NO